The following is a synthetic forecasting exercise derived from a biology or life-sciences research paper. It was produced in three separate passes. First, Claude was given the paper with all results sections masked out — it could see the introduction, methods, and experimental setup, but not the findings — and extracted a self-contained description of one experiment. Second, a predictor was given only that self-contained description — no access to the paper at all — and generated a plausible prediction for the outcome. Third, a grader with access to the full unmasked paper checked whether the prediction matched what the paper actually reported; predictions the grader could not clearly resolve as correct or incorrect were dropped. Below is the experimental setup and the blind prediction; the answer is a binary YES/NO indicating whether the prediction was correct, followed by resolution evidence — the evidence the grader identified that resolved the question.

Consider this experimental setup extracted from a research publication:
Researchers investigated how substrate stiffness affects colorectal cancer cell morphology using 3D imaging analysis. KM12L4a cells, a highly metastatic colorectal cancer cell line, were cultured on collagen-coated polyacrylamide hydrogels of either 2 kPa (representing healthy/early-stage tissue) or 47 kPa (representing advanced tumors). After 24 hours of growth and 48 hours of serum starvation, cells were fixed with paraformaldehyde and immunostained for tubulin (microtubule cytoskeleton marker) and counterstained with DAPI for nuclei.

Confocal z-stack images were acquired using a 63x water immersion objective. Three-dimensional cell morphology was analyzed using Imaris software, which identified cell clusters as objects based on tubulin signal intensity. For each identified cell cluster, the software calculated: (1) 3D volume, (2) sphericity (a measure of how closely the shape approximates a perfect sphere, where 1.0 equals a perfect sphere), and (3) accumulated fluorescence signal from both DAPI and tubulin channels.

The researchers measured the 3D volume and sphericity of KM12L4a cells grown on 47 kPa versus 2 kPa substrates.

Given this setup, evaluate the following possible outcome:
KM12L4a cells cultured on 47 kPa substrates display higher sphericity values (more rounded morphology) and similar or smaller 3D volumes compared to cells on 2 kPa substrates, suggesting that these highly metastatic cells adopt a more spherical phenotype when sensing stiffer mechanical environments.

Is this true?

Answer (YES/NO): NO